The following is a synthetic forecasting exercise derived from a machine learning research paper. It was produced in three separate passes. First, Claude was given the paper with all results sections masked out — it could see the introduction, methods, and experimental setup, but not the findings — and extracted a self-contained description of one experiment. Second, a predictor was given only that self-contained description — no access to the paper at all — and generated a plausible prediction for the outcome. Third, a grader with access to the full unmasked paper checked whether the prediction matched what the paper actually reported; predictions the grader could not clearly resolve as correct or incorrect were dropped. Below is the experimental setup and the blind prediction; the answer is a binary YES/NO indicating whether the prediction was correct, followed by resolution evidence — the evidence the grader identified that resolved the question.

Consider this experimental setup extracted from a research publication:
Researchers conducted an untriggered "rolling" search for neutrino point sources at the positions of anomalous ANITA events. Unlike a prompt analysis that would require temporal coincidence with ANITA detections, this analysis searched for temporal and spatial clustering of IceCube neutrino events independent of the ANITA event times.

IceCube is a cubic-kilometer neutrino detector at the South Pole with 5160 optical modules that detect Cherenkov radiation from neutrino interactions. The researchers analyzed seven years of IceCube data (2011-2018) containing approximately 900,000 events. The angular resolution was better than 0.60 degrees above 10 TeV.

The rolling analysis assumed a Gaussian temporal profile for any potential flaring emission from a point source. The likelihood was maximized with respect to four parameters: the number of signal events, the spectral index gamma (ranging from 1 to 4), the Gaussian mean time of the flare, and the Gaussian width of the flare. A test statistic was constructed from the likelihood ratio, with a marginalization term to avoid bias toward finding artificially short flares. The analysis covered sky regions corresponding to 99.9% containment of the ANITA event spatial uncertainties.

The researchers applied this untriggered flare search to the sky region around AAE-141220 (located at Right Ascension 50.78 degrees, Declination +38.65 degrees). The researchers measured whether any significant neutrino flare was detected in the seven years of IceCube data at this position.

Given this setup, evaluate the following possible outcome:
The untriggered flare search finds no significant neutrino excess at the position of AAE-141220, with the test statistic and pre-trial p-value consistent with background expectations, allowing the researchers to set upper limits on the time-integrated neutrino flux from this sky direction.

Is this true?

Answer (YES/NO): NO